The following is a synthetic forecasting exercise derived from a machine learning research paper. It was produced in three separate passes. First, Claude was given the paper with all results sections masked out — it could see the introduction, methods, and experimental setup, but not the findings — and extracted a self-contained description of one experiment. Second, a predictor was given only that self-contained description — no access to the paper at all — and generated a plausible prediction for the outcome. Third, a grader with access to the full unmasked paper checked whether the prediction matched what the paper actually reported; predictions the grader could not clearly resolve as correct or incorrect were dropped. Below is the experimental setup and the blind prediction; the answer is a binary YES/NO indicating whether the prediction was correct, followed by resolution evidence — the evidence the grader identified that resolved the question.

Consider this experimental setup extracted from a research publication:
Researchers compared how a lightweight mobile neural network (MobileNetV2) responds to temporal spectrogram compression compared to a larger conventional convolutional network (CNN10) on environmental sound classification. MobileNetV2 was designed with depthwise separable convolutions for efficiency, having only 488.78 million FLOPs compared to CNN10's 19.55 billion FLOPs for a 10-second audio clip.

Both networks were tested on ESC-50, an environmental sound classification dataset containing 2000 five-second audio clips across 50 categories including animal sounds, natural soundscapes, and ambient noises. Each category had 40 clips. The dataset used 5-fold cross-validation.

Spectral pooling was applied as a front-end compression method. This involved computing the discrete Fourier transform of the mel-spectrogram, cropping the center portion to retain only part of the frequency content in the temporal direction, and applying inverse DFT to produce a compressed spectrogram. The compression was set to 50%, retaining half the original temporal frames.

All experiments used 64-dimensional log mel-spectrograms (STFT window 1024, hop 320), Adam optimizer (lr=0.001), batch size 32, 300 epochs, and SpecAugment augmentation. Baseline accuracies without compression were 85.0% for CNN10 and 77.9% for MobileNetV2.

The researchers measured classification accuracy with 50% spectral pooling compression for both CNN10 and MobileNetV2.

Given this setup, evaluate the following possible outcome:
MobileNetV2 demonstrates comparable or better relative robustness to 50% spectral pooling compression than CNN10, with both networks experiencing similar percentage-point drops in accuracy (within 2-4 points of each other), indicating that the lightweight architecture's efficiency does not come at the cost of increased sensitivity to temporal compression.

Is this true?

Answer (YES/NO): NO